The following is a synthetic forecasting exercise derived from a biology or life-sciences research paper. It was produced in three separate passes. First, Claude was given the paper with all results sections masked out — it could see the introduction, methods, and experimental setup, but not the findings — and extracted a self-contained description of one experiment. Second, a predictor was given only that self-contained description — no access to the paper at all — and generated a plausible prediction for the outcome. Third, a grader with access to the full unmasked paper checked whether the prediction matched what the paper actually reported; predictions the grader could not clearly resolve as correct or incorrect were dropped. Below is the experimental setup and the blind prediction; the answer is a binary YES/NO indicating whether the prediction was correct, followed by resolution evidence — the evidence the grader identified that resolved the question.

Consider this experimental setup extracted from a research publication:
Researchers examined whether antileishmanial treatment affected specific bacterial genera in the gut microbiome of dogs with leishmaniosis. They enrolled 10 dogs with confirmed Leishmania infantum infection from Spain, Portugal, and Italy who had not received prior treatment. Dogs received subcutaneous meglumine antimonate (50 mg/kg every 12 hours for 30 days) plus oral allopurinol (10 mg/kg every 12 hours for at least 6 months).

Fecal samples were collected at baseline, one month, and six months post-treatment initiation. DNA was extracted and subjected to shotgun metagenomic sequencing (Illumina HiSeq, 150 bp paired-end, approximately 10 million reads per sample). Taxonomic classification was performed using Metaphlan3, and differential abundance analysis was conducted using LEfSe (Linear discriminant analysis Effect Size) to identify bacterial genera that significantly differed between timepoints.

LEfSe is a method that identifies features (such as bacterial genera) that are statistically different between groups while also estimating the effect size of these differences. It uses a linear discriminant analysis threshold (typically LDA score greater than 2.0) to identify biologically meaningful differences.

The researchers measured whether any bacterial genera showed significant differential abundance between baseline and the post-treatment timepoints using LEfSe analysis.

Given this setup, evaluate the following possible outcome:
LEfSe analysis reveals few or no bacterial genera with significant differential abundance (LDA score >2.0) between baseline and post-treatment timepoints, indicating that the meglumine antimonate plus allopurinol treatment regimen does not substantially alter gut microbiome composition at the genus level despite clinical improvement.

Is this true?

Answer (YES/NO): YES